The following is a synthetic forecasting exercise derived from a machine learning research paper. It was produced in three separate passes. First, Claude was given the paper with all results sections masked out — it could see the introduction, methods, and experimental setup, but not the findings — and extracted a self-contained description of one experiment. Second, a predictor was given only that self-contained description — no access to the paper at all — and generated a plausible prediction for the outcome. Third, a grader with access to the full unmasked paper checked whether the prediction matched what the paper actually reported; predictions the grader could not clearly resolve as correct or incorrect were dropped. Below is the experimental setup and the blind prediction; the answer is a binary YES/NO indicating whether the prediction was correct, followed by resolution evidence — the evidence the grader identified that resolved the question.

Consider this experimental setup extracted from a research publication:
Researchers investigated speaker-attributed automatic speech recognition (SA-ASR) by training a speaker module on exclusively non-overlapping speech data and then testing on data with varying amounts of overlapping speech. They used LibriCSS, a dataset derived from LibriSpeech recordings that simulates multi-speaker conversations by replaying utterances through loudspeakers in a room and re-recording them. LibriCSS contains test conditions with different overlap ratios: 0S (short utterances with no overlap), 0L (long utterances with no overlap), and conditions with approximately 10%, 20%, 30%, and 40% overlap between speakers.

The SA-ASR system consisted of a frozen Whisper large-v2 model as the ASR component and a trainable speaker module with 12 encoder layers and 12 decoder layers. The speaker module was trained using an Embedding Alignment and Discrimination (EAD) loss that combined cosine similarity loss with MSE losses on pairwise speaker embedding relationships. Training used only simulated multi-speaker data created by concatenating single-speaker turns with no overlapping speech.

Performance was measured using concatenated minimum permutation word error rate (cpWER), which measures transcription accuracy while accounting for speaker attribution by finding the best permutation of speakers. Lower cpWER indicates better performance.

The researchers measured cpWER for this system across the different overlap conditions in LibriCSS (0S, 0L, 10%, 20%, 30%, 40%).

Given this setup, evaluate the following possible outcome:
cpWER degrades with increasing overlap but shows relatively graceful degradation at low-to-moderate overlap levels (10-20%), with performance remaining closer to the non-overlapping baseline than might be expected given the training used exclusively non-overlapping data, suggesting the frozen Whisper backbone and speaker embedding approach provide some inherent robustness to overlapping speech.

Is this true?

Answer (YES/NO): NO